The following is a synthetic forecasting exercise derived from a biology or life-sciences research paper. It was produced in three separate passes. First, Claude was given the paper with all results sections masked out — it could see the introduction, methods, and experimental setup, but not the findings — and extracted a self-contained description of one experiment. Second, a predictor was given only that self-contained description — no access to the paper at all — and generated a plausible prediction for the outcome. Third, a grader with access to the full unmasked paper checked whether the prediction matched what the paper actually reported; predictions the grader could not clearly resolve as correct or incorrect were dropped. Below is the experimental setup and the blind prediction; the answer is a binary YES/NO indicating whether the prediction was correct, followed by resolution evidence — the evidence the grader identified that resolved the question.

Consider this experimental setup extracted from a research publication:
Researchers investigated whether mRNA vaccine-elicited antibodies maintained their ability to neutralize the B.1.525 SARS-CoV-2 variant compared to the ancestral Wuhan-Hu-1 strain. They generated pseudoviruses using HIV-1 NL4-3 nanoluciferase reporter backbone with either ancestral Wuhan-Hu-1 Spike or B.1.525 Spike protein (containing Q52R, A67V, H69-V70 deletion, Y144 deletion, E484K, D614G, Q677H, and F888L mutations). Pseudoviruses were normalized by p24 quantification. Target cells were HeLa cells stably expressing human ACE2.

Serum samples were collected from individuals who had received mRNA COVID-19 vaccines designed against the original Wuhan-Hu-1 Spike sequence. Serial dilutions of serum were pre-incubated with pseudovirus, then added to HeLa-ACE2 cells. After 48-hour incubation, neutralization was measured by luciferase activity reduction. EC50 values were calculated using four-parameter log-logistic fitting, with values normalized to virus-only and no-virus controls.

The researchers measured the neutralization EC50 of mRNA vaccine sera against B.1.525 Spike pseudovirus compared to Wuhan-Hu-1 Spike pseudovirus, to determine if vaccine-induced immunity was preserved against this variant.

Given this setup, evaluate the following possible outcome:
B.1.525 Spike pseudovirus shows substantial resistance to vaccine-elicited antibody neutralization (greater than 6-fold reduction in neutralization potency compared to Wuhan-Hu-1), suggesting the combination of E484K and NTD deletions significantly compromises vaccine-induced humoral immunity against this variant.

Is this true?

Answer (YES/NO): NO